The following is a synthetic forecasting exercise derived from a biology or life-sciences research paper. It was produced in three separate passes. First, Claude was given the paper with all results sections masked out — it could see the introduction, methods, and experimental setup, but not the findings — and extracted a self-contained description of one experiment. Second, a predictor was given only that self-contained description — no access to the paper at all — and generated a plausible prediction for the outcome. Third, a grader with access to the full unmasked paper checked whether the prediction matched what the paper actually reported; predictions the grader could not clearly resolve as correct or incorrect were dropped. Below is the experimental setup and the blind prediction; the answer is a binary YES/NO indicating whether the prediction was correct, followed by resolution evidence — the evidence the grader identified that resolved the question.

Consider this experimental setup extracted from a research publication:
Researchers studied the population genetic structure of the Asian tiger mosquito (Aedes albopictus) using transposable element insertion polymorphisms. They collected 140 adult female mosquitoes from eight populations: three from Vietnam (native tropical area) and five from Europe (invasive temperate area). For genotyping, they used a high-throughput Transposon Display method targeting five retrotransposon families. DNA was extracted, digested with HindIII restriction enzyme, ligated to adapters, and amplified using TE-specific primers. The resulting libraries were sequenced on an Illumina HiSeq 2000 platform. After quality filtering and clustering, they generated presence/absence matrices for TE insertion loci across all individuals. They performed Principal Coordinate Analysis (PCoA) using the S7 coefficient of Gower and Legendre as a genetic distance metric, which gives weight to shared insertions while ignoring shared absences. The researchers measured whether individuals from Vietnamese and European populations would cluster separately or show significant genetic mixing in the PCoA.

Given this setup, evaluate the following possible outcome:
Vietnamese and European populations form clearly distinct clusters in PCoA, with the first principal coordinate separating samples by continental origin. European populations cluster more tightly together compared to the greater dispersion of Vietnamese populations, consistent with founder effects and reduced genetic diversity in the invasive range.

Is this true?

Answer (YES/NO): NO